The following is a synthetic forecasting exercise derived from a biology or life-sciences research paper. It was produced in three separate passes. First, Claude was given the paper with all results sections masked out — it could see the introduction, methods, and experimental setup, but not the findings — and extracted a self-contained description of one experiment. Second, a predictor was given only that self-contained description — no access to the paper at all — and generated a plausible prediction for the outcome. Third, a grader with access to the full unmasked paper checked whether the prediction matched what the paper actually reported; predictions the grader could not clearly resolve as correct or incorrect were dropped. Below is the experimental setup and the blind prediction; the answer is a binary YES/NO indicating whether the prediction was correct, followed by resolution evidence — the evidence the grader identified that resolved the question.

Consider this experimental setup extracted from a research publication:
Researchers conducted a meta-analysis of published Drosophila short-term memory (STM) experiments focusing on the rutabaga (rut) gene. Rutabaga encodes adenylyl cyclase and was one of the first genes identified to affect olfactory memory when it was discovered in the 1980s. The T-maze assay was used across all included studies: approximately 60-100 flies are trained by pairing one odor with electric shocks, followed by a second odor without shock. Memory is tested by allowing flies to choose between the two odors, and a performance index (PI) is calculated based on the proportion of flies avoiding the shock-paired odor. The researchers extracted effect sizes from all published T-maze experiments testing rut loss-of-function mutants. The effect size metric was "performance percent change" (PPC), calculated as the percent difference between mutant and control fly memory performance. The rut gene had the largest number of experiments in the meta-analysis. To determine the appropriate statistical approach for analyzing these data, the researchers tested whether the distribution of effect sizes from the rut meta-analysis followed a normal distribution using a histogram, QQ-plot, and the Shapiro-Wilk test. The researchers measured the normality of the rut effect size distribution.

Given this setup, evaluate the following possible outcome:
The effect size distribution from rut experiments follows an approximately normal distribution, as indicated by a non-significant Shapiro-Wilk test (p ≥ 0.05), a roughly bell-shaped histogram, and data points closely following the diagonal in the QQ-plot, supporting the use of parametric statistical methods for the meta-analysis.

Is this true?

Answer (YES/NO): NO